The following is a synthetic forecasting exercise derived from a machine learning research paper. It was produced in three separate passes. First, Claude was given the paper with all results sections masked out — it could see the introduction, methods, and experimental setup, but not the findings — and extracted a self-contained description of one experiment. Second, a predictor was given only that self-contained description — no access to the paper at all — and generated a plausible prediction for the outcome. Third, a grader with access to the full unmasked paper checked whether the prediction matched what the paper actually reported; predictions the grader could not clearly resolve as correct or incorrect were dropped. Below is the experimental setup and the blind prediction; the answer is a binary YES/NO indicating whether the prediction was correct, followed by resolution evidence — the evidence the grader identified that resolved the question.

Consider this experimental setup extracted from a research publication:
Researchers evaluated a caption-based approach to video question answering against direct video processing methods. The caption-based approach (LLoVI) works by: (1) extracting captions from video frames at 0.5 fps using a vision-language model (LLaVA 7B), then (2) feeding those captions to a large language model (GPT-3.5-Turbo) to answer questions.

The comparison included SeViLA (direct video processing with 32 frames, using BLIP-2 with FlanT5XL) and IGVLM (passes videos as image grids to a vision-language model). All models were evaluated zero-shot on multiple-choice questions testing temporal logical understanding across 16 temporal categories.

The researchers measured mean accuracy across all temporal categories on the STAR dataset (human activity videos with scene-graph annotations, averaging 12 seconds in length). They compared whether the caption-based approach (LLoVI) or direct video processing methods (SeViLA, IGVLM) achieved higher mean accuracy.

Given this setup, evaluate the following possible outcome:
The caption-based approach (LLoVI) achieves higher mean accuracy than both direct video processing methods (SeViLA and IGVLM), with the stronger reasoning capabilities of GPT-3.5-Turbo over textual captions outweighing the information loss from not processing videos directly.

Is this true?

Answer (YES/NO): NO